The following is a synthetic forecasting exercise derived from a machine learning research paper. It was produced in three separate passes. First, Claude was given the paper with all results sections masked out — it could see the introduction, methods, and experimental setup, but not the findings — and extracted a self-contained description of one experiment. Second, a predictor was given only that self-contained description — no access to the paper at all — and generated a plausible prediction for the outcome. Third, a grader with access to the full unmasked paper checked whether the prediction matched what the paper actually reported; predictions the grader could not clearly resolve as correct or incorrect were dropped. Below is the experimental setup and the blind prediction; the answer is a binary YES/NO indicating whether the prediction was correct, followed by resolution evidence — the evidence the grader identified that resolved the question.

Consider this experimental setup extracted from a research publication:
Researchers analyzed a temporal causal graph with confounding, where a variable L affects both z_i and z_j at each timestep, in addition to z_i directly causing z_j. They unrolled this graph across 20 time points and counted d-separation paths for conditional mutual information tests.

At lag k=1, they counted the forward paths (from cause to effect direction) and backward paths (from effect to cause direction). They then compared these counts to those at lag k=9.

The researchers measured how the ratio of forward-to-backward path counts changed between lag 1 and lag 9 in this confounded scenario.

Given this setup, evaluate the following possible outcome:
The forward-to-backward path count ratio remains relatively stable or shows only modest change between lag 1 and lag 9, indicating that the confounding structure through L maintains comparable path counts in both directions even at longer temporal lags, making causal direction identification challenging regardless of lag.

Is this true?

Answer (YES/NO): NO